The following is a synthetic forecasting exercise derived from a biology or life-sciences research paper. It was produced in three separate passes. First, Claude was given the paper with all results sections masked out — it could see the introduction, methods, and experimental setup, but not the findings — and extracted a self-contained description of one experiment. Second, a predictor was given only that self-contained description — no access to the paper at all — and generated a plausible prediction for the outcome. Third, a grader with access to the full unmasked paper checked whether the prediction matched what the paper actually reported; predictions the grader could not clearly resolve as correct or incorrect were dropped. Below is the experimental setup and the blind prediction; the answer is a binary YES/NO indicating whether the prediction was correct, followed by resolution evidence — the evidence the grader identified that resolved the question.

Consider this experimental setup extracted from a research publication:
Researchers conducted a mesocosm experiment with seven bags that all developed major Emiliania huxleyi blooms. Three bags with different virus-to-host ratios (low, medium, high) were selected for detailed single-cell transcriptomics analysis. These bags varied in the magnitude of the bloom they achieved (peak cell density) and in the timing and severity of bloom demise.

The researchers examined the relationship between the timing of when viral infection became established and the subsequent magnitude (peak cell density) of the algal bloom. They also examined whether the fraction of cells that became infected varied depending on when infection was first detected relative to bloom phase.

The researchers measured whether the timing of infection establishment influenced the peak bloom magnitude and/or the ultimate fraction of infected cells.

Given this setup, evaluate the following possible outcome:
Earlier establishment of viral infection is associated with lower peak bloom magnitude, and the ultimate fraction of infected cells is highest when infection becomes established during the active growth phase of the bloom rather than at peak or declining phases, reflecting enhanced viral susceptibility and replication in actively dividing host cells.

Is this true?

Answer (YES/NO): NO